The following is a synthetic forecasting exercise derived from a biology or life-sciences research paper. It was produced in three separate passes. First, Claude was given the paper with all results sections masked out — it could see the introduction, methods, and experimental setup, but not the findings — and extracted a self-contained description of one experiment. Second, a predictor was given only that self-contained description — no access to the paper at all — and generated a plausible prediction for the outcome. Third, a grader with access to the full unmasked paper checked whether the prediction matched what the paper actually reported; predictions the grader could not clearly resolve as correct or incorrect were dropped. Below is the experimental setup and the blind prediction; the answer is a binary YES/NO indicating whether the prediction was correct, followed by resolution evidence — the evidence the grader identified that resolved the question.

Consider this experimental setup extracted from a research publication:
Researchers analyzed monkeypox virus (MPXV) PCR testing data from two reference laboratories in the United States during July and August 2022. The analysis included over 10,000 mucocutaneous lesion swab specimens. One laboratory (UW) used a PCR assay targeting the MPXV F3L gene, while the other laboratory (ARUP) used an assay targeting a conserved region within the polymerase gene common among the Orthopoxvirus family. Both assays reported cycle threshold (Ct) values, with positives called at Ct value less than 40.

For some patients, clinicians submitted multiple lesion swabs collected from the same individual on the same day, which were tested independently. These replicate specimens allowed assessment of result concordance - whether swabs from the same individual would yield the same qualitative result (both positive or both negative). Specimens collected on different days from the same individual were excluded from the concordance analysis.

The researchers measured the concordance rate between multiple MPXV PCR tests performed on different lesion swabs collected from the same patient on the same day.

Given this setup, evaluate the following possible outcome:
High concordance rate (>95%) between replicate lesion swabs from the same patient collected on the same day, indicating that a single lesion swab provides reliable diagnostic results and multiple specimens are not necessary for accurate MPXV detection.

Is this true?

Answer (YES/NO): NO